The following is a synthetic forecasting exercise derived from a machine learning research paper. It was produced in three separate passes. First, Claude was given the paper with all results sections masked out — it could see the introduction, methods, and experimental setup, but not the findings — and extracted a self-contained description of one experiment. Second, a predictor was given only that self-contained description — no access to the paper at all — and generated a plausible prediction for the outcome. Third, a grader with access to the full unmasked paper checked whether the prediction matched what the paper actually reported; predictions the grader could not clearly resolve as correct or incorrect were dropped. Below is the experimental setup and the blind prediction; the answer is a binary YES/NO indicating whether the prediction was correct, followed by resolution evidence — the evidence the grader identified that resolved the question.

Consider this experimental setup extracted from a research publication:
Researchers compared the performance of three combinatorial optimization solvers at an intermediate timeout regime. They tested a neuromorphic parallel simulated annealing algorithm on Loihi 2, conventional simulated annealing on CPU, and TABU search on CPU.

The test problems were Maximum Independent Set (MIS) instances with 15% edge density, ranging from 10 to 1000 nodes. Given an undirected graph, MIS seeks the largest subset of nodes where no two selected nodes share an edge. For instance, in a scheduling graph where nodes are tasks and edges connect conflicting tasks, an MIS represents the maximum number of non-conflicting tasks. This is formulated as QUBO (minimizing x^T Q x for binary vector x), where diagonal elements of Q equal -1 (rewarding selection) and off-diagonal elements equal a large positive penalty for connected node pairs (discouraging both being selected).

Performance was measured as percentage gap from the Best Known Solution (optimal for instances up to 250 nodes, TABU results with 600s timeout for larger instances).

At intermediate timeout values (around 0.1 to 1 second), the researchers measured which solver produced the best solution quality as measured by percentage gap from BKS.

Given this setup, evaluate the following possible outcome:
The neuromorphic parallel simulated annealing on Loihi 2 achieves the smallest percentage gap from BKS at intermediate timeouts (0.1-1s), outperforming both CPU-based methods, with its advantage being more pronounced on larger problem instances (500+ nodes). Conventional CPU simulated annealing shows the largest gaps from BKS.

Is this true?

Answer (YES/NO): NO